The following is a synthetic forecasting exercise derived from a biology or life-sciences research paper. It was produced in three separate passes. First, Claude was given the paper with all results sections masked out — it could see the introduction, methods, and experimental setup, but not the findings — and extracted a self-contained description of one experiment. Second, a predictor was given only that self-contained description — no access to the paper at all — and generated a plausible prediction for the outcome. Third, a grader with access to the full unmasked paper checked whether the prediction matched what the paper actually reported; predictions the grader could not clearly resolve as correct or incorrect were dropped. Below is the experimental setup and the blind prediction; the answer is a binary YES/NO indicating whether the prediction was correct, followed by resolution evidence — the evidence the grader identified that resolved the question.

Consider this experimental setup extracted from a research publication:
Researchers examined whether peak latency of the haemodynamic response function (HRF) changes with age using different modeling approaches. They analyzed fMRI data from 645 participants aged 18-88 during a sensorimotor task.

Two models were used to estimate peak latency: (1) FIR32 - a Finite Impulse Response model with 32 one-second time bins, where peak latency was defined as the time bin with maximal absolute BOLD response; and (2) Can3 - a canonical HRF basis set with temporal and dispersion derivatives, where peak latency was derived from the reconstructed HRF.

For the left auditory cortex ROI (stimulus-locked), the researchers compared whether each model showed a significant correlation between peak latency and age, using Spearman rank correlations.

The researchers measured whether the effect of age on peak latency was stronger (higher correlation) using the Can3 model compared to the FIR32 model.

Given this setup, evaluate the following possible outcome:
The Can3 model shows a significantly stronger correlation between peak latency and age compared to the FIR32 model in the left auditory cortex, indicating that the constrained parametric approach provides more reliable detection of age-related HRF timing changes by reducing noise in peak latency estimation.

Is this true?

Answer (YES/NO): YES